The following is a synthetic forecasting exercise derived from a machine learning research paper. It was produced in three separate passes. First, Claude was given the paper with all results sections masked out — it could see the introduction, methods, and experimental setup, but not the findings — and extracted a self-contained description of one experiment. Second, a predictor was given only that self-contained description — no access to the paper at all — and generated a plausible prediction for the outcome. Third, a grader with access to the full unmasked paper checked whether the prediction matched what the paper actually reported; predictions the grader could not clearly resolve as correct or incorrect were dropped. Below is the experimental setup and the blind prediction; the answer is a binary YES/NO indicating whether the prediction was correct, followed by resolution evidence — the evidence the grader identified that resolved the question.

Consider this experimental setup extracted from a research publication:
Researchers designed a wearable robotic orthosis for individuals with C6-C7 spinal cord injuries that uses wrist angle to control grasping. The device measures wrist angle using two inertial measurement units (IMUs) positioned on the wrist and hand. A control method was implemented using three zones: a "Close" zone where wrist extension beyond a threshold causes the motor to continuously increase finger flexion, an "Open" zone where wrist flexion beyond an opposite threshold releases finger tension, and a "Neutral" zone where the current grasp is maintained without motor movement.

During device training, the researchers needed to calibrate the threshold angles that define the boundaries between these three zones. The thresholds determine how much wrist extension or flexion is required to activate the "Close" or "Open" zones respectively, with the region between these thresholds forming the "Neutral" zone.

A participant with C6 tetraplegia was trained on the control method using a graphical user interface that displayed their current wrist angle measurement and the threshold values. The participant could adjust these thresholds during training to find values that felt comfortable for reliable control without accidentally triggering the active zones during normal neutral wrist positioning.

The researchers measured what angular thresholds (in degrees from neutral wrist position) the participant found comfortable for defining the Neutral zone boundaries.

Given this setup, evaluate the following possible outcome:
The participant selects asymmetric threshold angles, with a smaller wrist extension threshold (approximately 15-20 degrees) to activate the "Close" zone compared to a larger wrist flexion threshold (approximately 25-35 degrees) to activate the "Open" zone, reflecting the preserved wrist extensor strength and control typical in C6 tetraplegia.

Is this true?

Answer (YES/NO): NO